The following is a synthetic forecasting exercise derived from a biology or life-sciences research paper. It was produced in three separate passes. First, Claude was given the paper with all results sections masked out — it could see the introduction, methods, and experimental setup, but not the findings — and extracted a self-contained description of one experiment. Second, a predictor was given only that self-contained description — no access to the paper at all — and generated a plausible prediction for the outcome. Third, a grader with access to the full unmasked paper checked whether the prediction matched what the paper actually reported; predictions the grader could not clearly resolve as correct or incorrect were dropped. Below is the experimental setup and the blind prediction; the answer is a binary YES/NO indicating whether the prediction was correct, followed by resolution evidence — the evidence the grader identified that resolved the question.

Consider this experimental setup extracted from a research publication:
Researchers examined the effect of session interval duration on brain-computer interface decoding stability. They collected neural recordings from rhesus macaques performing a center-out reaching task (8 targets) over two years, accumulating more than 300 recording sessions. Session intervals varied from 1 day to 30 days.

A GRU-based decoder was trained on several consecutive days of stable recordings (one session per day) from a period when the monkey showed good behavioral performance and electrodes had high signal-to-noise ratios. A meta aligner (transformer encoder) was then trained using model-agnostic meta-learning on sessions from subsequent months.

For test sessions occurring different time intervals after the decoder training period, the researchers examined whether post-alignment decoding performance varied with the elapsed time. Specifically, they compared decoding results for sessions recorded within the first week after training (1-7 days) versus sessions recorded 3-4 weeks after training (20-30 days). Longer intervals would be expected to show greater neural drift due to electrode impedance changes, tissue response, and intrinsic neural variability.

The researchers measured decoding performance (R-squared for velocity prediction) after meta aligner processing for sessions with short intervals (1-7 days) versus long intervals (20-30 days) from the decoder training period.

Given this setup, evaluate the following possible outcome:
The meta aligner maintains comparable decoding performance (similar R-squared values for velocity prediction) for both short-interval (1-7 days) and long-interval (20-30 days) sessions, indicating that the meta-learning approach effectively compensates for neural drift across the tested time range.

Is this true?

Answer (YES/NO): YES